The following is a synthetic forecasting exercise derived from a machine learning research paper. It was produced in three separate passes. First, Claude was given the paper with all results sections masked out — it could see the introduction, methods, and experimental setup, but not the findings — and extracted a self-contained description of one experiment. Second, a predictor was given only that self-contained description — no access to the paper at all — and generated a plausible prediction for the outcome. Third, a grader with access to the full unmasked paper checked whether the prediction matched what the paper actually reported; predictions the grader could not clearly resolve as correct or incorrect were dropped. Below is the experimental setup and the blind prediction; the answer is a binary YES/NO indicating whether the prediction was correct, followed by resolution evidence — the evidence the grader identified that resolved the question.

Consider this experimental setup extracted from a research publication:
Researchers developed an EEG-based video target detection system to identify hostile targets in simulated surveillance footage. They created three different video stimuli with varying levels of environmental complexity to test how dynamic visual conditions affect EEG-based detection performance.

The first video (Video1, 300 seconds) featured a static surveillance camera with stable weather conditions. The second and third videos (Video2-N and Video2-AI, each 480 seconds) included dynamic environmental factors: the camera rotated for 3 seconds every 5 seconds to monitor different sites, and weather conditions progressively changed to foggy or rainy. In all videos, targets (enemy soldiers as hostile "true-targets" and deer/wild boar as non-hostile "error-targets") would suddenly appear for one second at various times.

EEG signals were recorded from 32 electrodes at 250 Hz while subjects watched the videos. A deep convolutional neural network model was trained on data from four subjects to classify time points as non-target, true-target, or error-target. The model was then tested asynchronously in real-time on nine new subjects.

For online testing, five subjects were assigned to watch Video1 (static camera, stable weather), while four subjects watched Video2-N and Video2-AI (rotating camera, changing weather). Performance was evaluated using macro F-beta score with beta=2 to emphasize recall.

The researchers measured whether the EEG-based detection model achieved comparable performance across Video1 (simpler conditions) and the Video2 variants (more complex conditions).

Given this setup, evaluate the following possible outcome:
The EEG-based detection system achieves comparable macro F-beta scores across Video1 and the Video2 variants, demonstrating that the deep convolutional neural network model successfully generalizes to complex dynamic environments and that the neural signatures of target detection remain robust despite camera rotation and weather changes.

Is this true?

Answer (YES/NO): NO